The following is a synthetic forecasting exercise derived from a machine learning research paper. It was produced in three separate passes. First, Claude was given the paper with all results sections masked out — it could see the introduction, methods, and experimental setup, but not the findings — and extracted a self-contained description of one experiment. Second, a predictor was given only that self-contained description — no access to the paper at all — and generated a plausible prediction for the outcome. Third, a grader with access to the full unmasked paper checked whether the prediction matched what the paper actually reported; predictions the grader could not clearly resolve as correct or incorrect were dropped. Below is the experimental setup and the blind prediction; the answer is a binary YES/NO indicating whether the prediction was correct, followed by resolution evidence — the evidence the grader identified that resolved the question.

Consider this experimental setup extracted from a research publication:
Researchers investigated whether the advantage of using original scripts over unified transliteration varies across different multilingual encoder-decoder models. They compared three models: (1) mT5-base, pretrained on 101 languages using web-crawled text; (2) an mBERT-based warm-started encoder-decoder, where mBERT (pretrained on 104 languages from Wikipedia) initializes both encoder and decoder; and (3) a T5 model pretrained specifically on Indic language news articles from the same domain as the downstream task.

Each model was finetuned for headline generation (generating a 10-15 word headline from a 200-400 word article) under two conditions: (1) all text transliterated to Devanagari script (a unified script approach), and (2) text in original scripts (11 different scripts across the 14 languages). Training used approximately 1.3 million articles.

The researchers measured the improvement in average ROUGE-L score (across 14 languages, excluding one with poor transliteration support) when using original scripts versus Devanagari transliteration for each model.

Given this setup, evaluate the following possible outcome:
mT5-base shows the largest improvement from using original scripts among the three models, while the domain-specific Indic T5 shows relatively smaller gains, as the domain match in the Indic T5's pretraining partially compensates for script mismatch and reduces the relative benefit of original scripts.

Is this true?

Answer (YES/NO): NO